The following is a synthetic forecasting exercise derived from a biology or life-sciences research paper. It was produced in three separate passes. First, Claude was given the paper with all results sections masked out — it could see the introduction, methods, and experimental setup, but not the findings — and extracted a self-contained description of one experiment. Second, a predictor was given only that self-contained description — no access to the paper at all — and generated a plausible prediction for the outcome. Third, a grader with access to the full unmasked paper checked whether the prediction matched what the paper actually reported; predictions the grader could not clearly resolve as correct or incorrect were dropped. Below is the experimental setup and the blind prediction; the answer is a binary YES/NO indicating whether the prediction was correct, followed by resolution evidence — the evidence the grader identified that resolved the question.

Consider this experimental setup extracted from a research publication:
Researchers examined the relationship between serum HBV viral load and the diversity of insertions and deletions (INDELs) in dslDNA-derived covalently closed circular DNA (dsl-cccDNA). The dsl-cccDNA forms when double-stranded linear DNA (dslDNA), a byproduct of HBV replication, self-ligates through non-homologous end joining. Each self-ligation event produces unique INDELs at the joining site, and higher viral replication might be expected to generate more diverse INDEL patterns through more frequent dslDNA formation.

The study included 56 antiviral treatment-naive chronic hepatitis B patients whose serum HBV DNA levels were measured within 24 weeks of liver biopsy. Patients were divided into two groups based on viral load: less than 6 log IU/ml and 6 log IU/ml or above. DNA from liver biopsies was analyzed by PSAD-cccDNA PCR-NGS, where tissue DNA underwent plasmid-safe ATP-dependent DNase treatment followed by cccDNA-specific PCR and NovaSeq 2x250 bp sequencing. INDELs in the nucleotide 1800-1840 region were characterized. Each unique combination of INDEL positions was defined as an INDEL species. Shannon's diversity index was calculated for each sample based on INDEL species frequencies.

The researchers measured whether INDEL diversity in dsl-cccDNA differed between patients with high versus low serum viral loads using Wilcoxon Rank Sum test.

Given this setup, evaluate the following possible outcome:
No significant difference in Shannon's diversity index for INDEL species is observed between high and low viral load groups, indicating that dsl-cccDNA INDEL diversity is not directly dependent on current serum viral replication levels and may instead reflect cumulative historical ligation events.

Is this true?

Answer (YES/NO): NO